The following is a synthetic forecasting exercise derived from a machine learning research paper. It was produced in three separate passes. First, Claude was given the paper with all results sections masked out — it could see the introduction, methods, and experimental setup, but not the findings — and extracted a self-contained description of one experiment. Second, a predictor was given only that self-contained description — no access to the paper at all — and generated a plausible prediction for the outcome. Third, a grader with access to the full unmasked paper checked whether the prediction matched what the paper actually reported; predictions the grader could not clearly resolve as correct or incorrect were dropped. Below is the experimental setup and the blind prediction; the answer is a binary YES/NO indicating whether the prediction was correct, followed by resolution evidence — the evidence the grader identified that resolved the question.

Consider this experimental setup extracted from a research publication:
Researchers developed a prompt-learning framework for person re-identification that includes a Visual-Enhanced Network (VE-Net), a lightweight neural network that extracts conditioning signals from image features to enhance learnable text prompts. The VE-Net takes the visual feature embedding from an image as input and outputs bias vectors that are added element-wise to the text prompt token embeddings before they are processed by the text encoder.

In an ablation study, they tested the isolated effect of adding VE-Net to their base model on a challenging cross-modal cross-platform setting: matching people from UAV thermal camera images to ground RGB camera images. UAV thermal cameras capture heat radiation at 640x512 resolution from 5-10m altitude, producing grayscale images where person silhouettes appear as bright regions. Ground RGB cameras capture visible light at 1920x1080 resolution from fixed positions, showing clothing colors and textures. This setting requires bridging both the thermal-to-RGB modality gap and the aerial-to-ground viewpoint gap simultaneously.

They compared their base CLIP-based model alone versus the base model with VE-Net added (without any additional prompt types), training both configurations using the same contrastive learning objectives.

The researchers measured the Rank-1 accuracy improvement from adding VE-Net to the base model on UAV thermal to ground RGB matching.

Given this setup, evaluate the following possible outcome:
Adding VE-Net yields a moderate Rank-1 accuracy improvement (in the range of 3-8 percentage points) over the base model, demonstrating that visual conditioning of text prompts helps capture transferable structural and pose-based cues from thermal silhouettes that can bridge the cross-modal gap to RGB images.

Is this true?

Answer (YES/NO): NO